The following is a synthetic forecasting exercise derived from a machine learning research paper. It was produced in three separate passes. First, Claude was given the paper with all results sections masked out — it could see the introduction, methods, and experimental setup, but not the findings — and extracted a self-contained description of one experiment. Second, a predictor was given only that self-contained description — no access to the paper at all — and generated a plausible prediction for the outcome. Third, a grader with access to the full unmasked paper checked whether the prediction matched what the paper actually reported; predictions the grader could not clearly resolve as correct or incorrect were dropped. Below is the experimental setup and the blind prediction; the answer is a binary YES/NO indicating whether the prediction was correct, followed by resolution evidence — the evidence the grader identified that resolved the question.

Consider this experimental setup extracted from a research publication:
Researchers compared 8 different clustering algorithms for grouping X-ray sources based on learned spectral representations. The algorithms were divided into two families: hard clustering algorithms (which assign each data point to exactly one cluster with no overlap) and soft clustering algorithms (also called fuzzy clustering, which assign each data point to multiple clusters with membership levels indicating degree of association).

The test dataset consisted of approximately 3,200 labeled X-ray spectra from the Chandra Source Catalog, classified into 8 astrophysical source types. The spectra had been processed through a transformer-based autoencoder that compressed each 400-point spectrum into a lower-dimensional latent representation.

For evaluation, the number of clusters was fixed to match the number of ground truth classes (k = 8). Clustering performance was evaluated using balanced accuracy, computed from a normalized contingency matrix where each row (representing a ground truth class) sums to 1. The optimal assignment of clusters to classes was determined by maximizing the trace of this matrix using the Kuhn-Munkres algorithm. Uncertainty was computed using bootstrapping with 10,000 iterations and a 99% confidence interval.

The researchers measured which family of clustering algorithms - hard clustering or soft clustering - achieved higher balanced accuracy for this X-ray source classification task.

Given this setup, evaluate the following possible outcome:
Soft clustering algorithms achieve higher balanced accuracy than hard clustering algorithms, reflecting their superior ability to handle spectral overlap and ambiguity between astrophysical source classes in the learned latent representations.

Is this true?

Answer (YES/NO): YES